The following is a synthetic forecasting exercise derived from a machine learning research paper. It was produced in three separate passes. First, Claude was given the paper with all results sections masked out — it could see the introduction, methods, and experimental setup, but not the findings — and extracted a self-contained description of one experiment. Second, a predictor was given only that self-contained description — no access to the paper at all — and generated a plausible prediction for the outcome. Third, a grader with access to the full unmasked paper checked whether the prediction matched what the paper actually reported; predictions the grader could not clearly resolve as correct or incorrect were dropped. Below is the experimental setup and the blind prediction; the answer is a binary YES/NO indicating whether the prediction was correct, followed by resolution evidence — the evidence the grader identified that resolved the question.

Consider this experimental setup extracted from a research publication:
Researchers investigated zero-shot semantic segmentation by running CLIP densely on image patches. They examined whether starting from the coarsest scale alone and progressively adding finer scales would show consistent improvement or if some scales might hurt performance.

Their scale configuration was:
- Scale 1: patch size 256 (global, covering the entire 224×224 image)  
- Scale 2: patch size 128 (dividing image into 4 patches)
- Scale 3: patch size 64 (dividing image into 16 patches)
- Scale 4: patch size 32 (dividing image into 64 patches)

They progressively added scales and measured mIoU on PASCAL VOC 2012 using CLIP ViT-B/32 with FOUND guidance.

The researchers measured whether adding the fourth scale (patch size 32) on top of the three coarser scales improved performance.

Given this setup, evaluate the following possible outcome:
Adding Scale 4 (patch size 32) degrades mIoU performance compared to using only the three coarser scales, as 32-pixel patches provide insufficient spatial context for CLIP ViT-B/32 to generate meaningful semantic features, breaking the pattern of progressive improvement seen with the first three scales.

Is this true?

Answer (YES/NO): NO